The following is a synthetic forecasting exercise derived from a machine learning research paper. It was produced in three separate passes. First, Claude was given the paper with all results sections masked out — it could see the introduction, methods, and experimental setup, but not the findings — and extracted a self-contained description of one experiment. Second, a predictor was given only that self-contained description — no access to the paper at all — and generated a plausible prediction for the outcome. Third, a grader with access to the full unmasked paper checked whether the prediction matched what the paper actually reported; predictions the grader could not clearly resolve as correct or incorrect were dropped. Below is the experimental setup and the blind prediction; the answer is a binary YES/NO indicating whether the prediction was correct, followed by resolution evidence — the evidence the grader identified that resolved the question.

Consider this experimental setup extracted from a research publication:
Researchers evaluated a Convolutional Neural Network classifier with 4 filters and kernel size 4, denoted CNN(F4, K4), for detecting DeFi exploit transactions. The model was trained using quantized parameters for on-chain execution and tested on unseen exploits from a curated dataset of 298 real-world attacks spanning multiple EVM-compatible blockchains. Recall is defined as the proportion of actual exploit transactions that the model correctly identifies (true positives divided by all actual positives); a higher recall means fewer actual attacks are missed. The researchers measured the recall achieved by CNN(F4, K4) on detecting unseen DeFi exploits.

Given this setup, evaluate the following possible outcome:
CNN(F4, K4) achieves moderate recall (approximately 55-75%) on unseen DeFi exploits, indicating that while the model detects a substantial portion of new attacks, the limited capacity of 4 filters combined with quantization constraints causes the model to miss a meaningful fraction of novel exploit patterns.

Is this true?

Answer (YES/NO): NO